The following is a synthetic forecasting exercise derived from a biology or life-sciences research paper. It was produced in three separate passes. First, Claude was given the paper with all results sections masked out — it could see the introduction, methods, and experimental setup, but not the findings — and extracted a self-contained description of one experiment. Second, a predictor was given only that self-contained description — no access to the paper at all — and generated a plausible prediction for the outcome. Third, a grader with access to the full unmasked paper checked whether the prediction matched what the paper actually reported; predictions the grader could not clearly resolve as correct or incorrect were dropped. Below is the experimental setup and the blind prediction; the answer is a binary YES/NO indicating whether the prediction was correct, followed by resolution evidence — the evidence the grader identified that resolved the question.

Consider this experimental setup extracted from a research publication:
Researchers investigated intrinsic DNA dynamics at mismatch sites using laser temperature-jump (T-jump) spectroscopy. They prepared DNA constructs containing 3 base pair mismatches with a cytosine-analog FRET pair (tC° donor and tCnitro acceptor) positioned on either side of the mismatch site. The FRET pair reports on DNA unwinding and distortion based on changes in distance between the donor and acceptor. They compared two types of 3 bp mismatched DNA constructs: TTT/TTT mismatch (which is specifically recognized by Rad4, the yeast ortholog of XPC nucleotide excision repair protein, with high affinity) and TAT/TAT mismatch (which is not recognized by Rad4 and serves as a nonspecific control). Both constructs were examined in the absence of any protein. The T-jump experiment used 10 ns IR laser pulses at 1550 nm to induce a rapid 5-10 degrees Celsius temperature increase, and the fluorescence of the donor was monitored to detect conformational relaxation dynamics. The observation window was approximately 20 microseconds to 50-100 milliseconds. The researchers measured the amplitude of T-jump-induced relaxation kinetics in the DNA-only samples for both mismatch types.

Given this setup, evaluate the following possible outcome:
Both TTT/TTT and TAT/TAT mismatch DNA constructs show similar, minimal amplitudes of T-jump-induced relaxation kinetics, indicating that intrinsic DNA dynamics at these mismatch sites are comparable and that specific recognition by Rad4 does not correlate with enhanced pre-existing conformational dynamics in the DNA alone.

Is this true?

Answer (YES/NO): NO